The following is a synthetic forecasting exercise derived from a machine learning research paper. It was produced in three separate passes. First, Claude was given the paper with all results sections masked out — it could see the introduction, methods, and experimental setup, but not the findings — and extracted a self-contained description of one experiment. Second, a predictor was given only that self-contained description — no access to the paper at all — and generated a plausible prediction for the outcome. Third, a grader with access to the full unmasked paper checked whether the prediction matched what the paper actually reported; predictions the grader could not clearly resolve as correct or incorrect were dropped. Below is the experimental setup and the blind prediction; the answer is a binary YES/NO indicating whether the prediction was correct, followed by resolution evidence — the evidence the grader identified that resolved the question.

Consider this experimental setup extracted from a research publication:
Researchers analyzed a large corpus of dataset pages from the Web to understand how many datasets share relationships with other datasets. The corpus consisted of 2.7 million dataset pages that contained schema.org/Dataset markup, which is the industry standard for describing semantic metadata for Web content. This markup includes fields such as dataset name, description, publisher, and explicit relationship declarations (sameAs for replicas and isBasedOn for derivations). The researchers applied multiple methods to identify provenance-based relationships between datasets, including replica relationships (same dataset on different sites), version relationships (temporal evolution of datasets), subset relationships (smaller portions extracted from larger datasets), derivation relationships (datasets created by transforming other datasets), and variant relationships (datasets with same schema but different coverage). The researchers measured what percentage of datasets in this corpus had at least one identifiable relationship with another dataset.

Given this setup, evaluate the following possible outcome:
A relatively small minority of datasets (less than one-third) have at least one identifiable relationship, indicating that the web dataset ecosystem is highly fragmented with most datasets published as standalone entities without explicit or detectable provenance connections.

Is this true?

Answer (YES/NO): YES